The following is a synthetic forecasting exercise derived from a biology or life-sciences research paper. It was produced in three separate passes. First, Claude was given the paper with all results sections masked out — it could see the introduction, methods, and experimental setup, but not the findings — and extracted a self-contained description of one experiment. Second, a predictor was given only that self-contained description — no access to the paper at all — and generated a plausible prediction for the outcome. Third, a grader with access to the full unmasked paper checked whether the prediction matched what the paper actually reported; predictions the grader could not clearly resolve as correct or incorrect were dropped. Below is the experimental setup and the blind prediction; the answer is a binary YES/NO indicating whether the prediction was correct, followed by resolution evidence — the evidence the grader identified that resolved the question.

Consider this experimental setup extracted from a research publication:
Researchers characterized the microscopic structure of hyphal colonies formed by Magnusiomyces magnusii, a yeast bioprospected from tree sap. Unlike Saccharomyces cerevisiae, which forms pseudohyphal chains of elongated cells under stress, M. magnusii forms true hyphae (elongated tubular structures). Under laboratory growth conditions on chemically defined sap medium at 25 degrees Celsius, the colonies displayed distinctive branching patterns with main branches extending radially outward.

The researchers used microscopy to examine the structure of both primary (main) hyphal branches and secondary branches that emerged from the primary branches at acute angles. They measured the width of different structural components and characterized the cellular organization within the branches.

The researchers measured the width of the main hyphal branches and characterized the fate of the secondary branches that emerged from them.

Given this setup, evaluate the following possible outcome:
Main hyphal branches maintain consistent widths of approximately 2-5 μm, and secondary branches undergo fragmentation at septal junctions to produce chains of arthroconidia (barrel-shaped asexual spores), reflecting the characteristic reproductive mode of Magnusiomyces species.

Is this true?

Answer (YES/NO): NO